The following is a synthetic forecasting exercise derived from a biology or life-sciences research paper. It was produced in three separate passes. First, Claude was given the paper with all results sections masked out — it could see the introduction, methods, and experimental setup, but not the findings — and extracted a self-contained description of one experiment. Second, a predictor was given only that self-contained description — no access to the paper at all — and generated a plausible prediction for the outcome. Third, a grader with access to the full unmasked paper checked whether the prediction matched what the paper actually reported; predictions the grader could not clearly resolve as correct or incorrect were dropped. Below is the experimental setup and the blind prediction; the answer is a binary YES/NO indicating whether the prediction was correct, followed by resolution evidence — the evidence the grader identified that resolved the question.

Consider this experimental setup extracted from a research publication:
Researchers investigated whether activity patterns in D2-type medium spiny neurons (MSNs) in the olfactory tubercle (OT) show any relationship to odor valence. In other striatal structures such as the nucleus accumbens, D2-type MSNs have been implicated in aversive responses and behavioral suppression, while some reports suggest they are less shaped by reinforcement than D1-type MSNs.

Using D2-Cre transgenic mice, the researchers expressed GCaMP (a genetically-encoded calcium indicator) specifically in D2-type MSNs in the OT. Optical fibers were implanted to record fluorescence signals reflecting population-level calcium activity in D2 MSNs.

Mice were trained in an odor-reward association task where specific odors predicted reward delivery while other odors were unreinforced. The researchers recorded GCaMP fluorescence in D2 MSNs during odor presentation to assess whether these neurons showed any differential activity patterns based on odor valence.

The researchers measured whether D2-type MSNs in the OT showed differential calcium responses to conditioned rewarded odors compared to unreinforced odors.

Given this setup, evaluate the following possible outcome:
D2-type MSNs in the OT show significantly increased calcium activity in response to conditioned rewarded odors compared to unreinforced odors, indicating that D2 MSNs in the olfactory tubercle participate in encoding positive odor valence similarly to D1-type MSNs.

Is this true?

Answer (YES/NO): NO